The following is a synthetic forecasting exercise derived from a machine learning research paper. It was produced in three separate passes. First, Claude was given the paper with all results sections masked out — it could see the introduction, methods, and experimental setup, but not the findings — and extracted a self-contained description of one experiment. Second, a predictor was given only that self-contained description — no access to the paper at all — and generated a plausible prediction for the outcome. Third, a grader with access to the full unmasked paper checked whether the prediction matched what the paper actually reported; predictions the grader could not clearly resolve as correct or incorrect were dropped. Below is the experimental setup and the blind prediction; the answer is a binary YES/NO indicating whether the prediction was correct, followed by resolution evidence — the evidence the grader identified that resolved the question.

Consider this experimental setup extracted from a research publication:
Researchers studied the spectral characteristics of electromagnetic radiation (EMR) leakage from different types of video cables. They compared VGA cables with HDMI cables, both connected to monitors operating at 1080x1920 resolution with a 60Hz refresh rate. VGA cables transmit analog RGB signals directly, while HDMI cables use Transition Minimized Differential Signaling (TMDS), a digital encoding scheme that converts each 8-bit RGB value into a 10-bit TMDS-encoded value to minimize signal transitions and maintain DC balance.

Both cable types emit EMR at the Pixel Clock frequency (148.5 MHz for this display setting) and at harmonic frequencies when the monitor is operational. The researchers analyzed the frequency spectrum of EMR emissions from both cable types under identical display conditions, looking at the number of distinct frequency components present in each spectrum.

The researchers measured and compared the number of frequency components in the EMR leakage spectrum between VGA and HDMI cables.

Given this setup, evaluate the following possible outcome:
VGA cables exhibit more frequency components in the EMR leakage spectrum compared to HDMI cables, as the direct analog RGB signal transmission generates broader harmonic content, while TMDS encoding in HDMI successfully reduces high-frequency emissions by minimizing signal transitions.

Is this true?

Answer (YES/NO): NO